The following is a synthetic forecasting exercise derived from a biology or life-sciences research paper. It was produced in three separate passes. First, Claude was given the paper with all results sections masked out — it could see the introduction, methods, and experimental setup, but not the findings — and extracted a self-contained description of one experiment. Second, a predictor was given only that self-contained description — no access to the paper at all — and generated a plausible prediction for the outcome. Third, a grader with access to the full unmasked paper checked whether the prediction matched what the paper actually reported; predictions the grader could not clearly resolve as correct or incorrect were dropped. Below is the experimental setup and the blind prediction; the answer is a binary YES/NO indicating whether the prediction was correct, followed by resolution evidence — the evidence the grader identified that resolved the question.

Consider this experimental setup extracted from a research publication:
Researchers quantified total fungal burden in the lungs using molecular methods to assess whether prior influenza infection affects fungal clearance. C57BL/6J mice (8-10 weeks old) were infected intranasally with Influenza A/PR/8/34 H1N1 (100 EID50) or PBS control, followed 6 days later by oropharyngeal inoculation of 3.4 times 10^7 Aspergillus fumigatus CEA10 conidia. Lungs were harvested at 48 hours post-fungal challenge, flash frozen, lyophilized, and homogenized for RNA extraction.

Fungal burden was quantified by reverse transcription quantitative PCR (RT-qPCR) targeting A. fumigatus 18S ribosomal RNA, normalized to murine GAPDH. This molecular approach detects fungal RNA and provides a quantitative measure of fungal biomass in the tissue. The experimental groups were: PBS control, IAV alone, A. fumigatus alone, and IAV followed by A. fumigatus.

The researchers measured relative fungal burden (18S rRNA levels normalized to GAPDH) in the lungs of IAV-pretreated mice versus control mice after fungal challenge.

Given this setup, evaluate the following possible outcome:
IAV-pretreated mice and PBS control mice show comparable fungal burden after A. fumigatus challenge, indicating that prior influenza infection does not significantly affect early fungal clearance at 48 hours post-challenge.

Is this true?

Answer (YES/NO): NO